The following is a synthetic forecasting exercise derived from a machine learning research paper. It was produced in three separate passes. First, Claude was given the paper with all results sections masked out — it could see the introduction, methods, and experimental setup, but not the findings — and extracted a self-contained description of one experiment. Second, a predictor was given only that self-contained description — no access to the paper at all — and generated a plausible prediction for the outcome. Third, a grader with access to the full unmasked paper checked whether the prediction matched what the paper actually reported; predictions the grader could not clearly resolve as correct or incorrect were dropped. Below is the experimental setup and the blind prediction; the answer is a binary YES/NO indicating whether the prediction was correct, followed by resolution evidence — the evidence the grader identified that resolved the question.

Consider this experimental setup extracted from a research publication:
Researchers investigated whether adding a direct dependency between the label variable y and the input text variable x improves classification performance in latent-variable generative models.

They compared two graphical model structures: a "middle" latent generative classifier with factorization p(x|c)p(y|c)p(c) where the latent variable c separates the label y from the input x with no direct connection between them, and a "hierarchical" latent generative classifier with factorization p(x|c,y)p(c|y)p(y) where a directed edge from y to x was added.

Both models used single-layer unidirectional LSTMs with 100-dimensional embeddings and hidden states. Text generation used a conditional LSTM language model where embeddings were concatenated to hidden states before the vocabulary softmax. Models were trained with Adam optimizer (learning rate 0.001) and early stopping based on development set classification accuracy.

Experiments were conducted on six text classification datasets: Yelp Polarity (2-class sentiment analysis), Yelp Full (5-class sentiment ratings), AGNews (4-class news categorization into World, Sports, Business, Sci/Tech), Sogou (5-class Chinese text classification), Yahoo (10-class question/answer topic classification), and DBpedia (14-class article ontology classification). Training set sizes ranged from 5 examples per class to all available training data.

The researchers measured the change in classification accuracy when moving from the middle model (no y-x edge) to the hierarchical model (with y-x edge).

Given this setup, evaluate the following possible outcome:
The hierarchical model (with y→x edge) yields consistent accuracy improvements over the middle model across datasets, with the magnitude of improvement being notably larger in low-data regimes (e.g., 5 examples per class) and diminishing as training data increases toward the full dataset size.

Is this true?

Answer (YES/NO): NO